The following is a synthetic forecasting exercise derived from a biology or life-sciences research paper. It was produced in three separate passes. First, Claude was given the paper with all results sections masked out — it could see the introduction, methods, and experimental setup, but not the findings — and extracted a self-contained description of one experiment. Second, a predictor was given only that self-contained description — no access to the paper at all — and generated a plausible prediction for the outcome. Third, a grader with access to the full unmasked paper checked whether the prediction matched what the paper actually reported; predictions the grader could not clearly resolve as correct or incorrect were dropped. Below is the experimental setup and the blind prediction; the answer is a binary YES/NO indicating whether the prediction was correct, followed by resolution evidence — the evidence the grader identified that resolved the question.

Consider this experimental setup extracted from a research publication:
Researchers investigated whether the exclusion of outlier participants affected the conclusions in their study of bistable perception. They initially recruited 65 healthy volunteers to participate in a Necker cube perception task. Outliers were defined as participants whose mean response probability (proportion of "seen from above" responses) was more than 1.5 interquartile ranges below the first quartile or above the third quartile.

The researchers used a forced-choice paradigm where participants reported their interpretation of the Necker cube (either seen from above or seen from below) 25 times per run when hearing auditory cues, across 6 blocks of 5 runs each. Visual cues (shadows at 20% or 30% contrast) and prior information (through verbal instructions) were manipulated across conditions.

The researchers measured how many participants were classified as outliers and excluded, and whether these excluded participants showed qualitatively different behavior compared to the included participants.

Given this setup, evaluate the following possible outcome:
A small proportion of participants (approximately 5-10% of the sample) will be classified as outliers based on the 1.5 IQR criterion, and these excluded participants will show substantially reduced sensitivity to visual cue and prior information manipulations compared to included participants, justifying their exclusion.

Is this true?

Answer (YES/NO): NO